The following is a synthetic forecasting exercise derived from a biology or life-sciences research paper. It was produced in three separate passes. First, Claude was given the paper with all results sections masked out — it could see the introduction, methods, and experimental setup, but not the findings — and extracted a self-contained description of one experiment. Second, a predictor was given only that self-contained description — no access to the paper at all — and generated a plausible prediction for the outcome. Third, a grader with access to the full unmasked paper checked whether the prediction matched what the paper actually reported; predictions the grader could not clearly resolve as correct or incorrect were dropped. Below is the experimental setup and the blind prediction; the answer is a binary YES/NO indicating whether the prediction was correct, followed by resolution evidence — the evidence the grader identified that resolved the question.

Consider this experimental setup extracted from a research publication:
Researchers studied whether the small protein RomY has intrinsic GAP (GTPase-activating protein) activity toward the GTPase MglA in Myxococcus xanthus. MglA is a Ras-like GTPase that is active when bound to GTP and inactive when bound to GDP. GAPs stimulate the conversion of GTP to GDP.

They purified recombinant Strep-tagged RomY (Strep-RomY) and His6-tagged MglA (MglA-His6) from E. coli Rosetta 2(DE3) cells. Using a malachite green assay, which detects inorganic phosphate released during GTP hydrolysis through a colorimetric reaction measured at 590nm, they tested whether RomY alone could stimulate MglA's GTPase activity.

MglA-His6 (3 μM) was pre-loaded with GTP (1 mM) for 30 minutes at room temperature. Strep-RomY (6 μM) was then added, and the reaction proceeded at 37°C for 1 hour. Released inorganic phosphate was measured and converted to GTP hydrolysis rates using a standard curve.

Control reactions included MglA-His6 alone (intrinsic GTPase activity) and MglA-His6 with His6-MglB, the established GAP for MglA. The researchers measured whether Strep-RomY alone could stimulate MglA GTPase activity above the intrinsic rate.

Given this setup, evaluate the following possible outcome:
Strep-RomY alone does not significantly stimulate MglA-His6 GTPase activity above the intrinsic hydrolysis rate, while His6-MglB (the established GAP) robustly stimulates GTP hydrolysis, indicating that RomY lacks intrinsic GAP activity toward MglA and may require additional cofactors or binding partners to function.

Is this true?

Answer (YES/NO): YES